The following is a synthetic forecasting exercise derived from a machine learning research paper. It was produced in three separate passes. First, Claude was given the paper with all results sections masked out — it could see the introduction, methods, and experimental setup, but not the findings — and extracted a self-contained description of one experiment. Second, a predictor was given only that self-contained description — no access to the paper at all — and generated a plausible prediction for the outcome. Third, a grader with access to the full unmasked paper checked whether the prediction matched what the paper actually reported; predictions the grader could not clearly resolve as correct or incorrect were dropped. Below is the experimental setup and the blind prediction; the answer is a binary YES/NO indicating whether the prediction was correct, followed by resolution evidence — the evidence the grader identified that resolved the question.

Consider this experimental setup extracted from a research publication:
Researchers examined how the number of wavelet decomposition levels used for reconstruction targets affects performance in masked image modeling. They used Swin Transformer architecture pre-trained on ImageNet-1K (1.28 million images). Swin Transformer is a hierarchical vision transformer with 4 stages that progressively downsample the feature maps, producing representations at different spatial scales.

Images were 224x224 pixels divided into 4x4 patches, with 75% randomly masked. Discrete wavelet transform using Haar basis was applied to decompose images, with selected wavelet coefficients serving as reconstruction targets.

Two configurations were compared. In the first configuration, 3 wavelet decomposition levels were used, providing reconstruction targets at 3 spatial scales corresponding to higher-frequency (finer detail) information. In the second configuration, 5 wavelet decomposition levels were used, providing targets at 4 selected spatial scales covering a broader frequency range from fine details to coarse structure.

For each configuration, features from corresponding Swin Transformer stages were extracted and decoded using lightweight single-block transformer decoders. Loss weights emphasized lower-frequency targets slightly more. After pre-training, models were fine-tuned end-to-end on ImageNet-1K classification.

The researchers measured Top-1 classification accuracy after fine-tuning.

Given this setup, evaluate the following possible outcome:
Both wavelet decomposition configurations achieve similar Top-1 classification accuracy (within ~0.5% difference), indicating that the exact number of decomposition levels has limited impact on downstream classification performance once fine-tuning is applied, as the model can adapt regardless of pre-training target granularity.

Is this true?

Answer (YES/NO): YES